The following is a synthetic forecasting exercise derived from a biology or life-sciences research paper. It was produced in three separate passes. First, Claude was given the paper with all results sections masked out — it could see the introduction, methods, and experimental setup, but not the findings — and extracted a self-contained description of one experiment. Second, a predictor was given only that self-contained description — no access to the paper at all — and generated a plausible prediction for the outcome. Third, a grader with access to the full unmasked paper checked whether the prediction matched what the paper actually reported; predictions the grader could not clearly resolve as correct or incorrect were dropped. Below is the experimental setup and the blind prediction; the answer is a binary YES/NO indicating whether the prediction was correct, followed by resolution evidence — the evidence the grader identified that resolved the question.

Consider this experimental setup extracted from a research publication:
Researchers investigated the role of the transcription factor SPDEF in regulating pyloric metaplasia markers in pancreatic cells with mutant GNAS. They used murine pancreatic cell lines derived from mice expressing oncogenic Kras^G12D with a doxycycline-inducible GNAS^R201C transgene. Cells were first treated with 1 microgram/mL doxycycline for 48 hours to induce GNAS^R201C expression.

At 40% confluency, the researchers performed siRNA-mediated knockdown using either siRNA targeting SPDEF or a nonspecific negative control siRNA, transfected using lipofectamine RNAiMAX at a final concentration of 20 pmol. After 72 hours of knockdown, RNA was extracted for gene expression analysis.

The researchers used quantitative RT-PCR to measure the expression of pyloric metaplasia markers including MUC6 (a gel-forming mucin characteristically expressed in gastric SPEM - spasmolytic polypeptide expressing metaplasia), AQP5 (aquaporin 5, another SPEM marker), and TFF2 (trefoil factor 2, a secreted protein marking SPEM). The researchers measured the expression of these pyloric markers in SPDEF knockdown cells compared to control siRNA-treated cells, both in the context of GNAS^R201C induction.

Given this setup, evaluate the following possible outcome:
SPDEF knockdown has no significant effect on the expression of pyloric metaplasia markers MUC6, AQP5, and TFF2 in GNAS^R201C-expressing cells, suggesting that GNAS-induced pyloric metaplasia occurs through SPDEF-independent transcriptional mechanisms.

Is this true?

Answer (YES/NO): NO